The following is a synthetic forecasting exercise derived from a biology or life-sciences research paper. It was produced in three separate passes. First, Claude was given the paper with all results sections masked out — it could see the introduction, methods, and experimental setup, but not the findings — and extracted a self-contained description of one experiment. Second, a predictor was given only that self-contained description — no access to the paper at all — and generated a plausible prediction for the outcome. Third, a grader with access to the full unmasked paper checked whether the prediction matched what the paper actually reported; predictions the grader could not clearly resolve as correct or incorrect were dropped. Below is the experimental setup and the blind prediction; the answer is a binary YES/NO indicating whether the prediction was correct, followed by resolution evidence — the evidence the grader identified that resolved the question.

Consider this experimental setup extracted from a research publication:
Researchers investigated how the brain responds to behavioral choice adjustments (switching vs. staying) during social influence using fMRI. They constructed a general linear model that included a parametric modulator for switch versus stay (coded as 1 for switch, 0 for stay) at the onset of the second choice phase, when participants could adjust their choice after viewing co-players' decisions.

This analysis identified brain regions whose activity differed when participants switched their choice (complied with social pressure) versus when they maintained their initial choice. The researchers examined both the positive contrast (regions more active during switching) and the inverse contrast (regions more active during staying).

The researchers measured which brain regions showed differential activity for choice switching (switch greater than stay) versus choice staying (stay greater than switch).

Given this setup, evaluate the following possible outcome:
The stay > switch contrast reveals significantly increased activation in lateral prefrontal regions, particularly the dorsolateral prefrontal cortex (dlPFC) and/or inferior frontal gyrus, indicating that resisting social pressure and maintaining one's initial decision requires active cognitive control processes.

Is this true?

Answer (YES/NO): NO